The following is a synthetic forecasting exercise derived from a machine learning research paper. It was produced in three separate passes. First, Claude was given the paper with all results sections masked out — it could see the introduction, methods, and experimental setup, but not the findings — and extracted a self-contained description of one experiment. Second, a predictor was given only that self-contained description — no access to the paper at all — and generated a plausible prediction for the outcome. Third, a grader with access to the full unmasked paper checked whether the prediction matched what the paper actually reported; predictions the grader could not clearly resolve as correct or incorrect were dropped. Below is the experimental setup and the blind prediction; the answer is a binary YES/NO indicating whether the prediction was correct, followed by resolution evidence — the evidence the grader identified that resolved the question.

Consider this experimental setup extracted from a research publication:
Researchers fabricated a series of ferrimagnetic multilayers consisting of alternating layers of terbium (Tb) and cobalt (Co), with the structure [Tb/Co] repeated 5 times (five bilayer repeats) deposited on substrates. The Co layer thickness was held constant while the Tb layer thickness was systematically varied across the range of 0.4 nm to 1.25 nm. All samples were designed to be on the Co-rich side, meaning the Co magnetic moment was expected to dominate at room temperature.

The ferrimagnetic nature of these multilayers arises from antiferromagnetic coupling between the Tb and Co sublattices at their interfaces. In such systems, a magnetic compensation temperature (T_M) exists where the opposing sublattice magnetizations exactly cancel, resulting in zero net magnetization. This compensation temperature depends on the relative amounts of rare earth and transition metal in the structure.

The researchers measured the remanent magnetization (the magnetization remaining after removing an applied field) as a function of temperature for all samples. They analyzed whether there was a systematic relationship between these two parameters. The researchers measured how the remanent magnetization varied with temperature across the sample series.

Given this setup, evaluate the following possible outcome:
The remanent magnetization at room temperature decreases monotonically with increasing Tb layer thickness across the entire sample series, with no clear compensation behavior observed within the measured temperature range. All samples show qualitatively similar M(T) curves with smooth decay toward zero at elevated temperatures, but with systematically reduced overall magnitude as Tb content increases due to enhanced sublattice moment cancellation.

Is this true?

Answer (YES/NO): NO